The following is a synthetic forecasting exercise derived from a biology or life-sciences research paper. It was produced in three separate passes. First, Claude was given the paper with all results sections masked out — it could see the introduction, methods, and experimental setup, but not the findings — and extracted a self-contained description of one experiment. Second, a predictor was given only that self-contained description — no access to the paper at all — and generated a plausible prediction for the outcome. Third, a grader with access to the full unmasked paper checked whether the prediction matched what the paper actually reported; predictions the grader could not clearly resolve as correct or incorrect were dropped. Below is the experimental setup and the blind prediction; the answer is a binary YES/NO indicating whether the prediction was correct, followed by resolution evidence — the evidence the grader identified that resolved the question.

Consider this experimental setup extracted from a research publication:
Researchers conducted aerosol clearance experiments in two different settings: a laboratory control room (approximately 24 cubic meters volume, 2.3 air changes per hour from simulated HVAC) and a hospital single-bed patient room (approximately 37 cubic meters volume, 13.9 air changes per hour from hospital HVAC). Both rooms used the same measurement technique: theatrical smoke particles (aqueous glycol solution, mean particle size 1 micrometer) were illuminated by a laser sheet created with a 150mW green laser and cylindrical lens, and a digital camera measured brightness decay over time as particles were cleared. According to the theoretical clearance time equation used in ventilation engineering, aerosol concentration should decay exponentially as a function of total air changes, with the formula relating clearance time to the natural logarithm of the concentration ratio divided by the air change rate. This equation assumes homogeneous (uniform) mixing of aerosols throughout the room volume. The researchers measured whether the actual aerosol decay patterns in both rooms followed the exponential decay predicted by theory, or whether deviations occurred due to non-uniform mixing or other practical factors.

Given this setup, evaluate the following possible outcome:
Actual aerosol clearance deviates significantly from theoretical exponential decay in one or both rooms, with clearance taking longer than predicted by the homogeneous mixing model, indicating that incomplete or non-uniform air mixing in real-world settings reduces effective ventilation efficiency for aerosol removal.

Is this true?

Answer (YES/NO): YES